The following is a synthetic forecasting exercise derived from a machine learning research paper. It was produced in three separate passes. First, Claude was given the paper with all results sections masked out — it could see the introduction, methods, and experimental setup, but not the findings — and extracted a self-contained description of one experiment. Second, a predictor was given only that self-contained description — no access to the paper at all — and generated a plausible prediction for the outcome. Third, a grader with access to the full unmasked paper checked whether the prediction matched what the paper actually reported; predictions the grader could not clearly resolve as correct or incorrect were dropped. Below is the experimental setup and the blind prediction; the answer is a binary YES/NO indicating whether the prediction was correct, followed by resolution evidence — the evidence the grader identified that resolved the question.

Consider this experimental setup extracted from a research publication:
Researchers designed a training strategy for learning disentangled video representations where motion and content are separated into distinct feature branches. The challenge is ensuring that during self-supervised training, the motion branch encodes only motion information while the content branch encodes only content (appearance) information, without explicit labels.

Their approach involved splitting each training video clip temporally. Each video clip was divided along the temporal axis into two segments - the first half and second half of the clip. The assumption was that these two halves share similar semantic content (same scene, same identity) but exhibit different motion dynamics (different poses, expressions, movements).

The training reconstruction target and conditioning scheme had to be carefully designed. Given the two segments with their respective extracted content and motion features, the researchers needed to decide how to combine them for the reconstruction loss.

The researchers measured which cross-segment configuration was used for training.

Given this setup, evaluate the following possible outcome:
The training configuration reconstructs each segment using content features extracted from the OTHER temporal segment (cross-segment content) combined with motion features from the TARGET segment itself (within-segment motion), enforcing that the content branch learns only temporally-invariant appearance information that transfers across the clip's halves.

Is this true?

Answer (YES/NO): NO